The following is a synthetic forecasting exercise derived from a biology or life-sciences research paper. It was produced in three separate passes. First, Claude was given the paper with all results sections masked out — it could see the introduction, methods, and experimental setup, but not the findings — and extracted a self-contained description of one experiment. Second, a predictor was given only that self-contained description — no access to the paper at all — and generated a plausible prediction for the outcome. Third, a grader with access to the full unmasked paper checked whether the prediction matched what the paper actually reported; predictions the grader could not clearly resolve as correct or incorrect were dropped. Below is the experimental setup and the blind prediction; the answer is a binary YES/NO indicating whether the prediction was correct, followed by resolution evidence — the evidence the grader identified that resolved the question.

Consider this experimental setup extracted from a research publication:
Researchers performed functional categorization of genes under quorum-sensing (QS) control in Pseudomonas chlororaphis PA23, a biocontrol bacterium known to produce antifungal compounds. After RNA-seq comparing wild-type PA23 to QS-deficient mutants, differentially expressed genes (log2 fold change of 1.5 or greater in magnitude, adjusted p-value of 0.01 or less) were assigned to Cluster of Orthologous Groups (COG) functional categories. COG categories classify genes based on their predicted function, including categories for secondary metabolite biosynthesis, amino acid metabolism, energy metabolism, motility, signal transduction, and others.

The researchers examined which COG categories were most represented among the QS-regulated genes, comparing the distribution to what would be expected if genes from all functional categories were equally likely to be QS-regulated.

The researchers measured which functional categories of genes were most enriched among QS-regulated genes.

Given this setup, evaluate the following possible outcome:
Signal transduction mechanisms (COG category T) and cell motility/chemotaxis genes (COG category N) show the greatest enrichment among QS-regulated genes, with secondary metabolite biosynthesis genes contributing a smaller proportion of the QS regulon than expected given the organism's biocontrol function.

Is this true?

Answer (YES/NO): NO